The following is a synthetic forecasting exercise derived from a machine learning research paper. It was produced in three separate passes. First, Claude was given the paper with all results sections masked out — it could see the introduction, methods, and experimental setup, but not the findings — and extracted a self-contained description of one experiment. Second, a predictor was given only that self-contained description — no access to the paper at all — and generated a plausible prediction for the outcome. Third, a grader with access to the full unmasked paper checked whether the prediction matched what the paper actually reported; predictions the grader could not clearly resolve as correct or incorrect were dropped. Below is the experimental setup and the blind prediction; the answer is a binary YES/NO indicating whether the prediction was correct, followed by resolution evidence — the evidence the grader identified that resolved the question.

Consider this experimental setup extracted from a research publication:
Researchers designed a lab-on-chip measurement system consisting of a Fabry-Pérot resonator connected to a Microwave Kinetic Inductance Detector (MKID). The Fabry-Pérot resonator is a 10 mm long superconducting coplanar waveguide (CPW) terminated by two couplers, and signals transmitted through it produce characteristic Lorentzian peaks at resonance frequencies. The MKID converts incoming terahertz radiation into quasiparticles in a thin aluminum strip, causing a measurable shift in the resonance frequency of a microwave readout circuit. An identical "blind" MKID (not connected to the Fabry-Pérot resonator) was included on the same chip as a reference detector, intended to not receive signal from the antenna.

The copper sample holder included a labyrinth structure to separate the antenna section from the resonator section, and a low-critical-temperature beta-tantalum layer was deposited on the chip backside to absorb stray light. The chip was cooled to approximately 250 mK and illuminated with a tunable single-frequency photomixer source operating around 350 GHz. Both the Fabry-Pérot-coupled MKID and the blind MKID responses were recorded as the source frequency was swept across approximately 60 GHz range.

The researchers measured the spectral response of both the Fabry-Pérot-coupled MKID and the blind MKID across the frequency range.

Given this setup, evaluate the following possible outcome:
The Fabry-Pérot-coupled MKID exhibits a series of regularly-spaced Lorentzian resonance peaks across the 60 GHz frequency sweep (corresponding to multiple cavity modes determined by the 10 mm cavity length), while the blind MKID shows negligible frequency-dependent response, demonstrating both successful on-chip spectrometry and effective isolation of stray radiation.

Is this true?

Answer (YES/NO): NO